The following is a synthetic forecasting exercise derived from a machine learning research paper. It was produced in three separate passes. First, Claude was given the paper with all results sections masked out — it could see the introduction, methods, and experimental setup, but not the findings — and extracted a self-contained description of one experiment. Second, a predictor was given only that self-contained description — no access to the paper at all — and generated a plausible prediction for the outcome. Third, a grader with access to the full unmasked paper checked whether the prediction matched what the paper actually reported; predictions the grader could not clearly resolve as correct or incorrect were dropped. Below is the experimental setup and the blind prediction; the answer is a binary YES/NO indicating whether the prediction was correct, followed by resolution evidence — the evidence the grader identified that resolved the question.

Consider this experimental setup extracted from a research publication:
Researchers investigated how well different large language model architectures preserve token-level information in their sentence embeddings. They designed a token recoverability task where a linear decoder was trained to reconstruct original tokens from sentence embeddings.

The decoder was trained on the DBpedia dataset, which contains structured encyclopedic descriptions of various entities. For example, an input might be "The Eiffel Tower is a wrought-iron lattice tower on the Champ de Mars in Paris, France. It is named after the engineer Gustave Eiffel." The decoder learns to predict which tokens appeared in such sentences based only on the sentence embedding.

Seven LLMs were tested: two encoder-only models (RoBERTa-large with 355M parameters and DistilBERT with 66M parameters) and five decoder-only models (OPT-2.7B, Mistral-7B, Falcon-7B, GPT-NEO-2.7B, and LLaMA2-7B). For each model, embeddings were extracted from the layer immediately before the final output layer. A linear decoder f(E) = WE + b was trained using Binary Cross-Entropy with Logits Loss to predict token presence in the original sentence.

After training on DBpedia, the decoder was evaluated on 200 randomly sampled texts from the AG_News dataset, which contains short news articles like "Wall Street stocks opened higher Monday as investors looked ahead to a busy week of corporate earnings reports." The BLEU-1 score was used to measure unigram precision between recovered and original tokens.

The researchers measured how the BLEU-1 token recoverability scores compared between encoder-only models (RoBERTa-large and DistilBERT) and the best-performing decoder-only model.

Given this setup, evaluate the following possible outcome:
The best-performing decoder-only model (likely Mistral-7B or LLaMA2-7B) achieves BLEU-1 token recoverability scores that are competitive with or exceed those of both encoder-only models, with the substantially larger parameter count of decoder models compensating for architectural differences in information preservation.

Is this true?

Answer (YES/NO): NO